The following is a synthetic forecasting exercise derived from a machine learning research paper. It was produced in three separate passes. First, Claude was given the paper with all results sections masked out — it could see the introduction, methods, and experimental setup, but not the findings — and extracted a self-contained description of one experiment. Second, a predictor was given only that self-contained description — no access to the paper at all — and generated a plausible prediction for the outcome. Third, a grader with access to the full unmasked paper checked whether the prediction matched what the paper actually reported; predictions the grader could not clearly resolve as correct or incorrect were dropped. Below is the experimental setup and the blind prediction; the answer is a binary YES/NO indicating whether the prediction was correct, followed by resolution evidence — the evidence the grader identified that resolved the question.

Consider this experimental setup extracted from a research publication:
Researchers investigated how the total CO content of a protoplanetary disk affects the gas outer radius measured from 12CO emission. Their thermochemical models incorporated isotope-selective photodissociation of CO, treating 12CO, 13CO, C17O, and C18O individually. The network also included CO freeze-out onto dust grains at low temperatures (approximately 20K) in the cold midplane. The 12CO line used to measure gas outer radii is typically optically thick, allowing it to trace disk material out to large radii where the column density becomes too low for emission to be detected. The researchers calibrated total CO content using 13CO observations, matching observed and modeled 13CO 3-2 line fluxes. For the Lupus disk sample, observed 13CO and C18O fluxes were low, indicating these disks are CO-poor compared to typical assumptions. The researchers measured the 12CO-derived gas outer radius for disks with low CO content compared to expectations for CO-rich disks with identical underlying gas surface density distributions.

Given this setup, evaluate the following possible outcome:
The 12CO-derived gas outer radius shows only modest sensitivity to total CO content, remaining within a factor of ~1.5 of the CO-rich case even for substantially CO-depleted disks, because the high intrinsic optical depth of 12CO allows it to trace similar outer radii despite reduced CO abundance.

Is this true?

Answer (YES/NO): NO